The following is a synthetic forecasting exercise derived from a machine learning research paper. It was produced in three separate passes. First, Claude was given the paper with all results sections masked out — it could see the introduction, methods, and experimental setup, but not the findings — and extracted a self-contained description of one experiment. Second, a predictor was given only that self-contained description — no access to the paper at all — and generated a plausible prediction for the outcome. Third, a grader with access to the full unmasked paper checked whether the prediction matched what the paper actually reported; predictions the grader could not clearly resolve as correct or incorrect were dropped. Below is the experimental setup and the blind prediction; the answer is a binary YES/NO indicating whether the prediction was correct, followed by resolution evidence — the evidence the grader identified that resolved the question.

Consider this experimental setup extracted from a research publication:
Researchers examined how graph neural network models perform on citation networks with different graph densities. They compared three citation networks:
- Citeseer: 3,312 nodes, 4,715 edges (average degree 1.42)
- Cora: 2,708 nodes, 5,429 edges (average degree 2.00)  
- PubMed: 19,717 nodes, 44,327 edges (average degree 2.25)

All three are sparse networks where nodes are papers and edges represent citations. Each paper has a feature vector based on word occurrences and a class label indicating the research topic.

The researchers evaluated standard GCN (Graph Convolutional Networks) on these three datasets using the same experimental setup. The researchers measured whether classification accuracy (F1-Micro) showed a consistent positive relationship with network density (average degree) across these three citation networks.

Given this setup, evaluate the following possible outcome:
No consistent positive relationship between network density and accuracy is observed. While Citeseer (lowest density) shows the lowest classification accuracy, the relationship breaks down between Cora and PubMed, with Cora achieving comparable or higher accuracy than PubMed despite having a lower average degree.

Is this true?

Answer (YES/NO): YES